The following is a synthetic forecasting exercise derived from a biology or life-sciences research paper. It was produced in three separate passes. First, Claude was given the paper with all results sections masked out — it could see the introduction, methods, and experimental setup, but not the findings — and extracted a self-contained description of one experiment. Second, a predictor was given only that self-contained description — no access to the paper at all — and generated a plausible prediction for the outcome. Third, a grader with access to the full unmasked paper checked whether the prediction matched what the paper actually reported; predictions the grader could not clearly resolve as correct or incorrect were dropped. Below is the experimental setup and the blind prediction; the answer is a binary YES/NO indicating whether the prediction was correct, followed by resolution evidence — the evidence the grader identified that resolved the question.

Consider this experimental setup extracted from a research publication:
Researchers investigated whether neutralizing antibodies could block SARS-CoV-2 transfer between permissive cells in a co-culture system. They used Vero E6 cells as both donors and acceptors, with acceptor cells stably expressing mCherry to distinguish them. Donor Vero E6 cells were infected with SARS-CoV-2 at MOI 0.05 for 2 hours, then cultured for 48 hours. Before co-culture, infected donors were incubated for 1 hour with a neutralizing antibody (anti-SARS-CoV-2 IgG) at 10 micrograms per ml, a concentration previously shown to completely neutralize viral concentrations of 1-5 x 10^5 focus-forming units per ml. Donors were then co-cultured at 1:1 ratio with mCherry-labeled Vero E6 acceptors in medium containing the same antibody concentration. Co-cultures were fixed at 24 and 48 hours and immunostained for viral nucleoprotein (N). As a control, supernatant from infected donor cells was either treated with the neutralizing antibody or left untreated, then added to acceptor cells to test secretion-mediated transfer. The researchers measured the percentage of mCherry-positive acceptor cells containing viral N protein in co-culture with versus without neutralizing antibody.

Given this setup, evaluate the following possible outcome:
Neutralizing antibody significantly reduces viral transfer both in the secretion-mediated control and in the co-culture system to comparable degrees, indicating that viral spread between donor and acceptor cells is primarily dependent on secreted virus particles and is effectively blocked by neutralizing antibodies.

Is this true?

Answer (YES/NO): NO